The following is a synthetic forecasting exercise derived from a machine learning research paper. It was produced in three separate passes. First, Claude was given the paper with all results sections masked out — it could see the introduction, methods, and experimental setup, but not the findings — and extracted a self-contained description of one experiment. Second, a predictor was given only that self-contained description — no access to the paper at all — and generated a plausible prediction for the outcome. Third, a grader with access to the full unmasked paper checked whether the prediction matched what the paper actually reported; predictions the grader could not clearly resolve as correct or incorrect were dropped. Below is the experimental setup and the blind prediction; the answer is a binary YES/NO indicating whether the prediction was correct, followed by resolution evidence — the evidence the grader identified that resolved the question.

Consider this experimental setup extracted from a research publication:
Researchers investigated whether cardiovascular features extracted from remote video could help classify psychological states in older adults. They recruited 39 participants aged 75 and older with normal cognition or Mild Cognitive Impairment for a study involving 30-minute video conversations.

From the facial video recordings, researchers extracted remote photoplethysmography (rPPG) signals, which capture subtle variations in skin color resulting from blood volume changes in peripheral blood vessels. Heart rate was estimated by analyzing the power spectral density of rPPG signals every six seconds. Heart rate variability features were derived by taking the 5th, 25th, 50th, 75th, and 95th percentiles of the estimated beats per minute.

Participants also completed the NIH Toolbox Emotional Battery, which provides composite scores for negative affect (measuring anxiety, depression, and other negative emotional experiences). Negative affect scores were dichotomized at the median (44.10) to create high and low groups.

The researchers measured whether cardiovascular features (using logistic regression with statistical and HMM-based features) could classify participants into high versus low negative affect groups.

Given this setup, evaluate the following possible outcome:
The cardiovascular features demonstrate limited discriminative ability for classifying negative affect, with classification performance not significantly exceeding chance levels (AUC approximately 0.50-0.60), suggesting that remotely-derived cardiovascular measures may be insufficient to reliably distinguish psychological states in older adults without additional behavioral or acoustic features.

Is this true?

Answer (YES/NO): NO